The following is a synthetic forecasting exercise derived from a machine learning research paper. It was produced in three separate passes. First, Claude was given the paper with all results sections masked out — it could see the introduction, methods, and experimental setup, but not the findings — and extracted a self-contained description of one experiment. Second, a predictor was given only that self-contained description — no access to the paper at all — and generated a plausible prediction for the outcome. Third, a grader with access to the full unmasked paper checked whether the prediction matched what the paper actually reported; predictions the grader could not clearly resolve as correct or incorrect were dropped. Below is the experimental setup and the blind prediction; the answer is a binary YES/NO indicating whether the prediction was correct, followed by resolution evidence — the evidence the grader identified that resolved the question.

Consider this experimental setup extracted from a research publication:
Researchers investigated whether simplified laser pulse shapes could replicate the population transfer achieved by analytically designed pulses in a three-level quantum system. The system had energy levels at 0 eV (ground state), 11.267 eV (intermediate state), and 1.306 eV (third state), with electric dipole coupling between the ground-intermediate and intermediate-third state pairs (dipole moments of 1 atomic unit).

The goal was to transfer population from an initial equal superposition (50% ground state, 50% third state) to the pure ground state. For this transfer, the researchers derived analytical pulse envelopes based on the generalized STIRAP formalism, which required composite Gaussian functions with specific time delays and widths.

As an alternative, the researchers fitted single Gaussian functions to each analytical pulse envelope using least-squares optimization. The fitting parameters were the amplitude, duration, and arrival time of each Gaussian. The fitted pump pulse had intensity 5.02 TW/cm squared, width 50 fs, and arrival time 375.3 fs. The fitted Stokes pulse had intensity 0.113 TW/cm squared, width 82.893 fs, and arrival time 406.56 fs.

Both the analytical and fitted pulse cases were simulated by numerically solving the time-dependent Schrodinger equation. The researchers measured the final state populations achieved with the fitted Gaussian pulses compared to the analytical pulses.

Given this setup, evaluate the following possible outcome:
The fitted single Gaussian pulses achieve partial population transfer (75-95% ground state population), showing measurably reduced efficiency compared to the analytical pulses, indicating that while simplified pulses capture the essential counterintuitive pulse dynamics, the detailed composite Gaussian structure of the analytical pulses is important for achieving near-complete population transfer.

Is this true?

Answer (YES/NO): NO